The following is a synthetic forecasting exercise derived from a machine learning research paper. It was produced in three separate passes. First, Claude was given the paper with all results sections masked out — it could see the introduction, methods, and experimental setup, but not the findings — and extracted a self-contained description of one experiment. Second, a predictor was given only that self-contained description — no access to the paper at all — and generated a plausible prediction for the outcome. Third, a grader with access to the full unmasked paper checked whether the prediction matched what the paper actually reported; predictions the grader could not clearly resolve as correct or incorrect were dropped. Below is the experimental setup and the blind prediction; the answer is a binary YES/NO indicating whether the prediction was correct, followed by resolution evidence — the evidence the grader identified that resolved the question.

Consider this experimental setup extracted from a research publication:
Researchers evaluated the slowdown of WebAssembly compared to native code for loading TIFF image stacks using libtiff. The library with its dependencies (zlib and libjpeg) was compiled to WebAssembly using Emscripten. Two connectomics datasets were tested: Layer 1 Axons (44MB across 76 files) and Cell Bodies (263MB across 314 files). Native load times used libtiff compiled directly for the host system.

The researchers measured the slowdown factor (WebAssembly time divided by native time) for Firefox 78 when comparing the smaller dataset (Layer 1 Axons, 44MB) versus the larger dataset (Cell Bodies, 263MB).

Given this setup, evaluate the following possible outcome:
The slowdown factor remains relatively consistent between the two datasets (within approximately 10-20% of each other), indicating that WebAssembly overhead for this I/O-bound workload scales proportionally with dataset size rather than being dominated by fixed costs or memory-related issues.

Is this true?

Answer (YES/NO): YES